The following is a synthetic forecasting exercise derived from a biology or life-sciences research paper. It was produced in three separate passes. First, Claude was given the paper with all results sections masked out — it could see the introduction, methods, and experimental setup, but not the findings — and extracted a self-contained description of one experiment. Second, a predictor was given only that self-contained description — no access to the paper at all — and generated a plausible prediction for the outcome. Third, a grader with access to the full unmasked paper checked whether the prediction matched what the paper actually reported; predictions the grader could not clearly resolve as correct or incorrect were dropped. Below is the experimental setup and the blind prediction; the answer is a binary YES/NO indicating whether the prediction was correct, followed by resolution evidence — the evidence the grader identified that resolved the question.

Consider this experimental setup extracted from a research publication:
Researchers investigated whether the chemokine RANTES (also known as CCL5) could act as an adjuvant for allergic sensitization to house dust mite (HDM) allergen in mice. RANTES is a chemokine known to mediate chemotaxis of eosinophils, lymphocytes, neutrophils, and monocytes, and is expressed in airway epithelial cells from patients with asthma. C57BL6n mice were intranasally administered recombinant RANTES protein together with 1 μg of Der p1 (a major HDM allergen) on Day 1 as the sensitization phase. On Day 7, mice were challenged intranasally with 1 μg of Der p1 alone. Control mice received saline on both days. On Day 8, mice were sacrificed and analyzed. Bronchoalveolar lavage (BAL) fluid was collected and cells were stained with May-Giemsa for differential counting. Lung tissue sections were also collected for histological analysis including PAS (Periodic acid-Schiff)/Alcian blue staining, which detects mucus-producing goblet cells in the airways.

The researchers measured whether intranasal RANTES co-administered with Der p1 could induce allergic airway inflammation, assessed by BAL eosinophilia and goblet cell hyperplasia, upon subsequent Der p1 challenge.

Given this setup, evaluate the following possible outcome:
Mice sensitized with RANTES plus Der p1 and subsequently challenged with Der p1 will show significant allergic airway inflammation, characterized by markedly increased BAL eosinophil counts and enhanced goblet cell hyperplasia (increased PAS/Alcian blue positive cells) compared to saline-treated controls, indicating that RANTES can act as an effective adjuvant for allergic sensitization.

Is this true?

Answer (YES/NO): YES